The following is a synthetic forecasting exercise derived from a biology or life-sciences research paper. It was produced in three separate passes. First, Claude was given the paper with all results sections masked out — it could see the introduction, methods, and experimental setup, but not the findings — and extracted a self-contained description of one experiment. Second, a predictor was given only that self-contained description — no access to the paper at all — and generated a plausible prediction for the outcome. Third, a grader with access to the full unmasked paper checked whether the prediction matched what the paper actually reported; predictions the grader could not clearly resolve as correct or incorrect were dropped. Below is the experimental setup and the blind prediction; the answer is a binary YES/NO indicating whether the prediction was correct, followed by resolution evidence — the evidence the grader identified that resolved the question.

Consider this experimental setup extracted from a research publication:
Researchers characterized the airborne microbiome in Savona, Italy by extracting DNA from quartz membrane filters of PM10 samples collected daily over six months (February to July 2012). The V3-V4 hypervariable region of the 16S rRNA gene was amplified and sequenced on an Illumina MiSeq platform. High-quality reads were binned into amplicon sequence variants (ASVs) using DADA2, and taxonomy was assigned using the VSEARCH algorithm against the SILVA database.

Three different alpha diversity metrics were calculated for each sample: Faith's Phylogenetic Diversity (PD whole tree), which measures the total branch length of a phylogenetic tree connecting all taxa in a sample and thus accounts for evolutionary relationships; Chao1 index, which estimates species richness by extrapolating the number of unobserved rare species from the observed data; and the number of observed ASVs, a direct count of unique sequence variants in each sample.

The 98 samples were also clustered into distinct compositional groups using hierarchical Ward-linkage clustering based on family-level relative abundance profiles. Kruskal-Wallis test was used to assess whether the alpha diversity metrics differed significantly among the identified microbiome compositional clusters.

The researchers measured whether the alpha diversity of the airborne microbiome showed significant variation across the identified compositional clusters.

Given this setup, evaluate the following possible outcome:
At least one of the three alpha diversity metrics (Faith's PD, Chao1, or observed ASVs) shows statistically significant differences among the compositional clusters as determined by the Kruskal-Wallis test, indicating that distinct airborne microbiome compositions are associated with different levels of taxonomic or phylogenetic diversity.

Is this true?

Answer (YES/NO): YES